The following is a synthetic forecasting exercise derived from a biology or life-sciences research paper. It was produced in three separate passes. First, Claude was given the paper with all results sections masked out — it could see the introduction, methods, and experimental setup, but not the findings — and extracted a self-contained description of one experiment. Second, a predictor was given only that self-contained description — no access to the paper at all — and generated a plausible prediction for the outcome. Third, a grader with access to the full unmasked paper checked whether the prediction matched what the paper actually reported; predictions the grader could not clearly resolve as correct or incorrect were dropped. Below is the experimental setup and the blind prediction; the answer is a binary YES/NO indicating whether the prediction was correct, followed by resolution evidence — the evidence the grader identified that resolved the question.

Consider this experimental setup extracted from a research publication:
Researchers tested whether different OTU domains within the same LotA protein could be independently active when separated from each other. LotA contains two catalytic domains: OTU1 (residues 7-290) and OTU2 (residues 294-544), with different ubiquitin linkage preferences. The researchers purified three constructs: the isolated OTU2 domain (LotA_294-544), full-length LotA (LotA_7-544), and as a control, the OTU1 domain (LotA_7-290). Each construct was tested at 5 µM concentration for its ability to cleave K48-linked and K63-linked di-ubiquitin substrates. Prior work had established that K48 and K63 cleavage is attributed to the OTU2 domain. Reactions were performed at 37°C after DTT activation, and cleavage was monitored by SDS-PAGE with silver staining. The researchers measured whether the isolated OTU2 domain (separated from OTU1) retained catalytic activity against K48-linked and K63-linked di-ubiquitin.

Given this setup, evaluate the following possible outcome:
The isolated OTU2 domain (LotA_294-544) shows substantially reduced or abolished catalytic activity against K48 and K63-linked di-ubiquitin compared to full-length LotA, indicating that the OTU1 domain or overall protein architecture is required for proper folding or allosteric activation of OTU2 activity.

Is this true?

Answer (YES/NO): NO